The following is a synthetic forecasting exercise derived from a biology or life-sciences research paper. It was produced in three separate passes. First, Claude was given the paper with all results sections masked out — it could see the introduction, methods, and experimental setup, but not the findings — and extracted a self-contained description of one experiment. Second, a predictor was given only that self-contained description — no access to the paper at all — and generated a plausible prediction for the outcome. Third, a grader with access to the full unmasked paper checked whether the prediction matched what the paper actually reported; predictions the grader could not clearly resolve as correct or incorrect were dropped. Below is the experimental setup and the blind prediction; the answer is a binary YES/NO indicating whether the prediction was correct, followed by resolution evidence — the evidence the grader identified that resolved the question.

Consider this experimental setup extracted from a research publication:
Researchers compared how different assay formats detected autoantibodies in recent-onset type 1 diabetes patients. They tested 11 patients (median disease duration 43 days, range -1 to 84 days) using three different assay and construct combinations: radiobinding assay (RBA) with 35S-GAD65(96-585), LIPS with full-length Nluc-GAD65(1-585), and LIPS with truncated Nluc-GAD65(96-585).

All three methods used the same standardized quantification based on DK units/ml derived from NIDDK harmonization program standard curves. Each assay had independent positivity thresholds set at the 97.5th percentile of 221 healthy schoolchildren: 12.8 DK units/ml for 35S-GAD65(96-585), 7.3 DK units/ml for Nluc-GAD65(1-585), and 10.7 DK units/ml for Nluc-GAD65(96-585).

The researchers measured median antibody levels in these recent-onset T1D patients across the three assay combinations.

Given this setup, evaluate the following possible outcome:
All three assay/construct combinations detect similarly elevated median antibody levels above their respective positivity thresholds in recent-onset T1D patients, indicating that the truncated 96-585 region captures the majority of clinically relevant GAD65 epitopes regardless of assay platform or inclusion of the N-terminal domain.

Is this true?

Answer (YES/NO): YES